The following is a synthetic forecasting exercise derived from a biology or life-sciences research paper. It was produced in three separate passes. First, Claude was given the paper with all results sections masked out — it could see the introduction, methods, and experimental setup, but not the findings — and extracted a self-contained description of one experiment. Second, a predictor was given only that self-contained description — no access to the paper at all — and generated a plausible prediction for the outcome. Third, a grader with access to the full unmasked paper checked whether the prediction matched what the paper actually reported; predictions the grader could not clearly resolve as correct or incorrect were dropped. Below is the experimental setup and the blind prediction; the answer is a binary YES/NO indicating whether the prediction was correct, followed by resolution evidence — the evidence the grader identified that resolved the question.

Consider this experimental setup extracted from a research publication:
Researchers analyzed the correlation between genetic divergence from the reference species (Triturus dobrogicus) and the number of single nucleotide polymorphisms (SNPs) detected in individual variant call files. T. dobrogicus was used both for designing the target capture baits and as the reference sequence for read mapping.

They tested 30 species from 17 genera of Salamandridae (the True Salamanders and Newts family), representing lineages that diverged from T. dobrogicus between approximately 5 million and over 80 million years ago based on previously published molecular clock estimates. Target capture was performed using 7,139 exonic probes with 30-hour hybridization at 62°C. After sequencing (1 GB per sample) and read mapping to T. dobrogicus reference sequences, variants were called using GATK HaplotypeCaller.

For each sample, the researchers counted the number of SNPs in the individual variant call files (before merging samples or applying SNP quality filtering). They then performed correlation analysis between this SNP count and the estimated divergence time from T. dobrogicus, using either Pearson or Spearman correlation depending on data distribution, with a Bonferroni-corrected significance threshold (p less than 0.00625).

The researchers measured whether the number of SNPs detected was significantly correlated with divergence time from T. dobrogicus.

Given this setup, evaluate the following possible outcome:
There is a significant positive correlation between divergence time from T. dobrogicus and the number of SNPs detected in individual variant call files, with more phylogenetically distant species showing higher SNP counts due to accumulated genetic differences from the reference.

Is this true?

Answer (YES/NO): YES